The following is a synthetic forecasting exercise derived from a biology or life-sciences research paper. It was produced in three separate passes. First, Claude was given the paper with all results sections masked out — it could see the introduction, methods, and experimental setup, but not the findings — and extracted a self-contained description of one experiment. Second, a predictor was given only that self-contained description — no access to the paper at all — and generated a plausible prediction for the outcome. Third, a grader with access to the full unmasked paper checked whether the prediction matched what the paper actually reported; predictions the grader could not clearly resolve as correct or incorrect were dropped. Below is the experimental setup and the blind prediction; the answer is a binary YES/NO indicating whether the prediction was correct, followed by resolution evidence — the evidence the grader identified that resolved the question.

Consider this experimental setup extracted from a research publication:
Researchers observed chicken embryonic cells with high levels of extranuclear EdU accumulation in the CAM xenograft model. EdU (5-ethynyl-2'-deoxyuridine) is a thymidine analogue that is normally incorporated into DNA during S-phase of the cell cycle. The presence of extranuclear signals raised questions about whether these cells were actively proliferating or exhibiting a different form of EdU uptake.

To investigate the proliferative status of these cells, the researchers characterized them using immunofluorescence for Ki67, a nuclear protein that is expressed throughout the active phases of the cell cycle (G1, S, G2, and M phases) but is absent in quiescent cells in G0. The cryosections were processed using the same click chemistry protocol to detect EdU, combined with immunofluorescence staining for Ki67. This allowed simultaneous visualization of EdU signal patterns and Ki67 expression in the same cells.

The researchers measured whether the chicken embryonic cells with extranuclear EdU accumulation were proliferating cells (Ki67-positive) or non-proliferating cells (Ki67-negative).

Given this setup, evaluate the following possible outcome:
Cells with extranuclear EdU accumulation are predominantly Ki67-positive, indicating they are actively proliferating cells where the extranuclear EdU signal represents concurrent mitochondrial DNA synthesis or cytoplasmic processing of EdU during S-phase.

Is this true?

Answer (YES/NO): NO